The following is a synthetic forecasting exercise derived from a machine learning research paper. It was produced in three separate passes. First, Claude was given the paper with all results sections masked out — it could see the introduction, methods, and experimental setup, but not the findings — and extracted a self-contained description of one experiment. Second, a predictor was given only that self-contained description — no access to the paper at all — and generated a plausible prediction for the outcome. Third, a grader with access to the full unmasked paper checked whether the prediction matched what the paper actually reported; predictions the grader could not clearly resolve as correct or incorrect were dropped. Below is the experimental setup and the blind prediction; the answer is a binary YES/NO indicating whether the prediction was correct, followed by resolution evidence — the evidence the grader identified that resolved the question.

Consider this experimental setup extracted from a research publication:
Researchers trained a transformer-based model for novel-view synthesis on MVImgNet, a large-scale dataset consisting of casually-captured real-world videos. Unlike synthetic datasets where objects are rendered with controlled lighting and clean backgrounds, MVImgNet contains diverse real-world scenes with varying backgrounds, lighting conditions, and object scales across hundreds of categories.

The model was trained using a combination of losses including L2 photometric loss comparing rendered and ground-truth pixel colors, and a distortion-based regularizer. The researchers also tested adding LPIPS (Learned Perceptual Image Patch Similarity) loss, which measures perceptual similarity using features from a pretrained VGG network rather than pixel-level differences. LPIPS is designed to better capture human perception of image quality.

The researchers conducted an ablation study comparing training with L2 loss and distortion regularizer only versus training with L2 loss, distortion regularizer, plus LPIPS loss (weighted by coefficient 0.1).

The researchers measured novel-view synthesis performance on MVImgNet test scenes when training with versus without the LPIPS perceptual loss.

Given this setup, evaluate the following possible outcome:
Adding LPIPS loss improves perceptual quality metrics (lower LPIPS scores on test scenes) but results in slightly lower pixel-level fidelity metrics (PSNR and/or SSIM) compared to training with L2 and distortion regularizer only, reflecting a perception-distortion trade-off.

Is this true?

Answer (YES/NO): NO